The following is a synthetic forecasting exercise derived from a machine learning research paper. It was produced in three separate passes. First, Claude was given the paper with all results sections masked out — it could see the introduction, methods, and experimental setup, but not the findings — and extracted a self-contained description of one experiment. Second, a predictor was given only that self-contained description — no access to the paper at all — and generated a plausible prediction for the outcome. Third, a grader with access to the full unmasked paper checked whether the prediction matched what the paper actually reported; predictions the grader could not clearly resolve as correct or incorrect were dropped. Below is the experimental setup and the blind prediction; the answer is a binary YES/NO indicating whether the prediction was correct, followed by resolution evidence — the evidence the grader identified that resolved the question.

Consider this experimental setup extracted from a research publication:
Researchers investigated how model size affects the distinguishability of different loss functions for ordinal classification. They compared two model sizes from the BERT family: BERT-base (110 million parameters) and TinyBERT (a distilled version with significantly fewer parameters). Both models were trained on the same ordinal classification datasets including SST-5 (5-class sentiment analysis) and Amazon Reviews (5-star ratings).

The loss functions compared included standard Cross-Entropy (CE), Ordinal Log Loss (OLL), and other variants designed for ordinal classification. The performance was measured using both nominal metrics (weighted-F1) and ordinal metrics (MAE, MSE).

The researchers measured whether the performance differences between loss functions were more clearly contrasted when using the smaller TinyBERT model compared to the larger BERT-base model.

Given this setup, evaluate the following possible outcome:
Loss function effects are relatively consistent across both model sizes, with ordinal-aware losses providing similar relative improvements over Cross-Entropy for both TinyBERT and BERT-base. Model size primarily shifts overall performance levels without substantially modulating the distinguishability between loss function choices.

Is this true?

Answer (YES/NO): NO